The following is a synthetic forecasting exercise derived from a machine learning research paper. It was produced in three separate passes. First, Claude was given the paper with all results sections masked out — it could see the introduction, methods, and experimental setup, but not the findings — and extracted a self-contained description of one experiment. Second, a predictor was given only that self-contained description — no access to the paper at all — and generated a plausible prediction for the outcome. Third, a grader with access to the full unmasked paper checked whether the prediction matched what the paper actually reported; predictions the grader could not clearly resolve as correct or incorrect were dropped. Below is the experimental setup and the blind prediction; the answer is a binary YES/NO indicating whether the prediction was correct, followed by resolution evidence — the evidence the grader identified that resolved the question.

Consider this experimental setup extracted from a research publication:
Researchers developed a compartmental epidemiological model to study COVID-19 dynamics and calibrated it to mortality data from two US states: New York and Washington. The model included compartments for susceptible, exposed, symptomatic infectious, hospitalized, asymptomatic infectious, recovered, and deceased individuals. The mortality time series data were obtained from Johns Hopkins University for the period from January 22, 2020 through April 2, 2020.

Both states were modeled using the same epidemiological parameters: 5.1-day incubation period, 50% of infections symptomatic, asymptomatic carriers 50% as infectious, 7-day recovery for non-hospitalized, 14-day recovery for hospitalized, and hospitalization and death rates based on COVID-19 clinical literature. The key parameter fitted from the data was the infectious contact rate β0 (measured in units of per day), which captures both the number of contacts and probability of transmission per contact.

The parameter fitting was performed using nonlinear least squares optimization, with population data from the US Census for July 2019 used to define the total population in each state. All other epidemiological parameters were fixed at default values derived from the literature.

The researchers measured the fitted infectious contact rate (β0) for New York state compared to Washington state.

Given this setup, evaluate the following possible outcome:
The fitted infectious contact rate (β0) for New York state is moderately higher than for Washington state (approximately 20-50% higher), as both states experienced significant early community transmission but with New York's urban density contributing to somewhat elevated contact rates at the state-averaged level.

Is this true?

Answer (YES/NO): NO